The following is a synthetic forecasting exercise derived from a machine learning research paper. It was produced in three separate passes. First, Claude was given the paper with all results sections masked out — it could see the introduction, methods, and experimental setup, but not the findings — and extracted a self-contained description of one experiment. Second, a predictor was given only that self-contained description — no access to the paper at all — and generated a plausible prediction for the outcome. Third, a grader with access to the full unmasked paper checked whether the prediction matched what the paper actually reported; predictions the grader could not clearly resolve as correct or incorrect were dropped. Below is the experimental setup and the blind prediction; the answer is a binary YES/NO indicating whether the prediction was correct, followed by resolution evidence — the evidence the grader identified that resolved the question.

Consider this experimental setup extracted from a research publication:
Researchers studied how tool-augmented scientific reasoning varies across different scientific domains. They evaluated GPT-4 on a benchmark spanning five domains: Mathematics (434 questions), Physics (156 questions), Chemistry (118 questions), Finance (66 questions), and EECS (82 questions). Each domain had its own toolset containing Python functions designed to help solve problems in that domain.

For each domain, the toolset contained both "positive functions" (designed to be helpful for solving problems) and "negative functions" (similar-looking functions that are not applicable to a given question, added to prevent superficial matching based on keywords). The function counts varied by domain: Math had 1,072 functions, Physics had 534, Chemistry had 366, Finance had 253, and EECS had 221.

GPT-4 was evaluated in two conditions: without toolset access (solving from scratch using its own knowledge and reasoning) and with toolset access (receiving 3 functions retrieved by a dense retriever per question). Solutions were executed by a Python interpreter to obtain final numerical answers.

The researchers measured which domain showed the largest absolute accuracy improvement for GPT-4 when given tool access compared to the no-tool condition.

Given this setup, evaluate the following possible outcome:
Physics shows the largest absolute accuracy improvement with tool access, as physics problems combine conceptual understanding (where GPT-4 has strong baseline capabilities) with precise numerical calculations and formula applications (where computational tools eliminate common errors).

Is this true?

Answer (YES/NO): NO